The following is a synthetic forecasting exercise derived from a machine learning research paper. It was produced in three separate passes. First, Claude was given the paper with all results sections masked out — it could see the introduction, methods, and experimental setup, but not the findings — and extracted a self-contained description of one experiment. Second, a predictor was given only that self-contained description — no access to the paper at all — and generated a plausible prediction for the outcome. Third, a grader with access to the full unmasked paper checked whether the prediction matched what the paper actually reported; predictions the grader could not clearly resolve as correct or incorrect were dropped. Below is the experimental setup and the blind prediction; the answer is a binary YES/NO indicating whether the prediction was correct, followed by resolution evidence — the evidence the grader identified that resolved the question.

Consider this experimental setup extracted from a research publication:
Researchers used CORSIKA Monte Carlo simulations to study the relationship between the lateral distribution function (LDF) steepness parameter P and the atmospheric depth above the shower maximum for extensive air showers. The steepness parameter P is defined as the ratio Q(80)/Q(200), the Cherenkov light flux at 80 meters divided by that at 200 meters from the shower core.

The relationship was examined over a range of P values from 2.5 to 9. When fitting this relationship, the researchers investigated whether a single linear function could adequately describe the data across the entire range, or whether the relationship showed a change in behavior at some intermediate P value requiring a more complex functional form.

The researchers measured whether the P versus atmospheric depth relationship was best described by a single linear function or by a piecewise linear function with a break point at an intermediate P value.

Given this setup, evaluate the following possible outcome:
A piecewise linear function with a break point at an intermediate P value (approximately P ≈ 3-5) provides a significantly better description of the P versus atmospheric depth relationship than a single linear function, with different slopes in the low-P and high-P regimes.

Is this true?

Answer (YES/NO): YES